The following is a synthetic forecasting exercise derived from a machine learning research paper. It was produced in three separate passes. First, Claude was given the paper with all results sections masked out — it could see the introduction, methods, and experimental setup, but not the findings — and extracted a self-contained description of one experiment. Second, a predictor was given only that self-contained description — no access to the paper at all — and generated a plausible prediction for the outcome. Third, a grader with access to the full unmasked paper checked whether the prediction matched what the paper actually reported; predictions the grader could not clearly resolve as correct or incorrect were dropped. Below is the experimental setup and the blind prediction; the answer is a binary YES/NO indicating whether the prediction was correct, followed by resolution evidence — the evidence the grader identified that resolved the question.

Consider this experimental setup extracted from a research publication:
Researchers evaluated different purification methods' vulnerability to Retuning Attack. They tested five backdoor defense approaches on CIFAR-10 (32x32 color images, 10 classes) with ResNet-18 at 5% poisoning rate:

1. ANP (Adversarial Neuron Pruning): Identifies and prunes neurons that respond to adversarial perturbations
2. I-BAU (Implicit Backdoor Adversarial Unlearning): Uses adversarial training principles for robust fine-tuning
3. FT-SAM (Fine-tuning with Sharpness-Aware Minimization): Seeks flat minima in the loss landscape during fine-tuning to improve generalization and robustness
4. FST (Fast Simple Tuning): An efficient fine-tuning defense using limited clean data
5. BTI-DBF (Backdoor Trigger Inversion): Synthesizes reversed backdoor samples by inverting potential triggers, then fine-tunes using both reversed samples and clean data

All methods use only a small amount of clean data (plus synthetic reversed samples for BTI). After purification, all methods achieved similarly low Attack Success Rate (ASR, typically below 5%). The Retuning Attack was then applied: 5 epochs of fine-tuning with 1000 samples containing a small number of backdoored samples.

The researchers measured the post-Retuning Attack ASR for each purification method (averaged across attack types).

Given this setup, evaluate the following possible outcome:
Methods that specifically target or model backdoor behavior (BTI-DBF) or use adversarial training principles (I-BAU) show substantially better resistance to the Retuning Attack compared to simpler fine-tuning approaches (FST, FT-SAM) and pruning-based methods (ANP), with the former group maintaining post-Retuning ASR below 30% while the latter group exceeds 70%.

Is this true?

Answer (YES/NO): NO